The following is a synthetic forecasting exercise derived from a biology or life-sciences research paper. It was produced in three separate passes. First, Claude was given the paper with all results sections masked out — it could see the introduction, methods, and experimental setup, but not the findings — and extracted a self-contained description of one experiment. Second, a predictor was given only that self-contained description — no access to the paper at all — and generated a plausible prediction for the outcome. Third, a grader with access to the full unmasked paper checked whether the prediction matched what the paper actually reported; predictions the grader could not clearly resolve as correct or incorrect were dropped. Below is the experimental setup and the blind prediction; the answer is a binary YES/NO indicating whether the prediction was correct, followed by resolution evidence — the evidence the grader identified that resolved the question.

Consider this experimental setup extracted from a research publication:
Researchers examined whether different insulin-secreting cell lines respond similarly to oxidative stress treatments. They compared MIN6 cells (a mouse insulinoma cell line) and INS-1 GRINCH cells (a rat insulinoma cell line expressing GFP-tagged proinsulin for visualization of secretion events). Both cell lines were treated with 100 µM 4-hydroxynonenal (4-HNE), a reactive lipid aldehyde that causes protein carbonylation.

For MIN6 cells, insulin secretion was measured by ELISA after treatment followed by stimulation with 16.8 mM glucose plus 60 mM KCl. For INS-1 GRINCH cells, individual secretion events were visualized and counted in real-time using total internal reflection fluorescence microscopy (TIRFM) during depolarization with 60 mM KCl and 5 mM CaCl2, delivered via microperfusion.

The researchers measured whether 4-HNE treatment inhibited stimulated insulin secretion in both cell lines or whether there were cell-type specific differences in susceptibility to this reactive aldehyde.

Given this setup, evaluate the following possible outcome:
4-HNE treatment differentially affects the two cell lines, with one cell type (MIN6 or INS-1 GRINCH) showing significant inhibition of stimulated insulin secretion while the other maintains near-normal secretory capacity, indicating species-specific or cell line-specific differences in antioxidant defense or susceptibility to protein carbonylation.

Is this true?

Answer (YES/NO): NO